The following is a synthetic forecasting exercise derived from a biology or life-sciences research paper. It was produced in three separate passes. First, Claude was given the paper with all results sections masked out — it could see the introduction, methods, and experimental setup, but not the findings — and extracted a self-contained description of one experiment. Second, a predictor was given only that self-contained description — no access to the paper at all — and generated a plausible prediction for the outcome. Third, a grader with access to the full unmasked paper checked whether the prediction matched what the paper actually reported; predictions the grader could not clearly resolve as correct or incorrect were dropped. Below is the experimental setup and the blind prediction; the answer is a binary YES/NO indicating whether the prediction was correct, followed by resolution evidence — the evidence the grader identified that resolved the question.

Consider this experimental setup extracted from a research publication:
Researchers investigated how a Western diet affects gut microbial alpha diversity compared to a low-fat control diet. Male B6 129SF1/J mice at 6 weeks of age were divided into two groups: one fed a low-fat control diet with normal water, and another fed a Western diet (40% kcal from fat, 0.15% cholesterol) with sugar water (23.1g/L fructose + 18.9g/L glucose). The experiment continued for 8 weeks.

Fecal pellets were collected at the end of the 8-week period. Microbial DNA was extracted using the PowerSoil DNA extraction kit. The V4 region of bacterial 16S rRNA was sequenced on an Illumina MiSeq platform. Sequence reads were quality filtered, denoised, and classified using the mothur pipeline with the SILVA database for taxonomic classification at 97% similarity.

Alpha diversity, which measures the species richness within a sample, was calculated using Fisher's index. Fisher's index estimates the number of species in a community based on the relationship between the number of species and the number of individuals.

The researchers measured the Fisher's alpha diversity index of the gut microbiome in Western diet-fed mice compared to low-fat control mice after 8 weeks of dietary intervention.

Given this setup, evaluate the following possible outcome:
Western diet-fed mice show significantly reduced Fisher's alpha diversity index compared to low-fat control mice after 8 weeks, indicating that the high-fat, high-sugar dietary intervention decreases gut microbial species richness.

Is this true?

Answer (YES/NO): YES